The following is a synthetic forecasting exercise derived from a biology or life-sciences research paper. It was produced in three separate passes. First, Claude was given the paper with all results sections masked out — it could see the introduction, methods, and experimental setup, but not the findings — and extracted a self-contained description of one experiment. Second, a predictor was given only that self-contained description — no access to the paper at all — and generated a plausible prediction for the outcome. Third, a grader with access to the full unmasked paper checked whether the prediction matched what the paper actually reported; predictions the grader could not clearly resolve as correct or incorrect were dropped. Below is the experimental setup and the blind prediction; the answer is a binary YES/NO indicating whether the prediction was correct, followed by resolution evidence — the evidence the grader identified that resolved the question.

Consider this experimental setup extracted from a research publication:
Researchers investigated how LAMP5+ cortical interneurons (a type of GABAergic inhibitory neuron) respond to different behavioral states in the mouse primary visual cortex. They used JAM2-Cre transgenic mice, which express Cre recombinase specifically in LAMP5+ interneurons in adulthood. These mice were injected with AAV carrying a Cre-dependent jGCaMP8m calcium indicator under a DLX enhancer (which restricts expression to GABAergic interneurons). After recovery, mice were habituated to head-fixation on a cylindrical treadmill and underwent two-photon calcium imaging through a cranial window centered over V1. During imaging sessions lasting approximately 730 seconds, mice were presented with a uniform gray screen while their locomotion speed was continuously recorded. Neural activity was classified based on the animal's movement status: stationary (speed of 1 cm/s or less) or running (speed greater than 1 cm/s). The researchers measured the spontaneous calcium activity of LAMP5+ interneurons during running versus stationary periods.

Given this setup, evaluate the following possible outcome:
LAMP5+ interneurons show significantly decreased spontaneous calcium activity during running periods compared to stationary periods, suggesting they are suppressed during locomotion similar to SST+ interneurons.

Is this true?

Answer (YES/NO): NO